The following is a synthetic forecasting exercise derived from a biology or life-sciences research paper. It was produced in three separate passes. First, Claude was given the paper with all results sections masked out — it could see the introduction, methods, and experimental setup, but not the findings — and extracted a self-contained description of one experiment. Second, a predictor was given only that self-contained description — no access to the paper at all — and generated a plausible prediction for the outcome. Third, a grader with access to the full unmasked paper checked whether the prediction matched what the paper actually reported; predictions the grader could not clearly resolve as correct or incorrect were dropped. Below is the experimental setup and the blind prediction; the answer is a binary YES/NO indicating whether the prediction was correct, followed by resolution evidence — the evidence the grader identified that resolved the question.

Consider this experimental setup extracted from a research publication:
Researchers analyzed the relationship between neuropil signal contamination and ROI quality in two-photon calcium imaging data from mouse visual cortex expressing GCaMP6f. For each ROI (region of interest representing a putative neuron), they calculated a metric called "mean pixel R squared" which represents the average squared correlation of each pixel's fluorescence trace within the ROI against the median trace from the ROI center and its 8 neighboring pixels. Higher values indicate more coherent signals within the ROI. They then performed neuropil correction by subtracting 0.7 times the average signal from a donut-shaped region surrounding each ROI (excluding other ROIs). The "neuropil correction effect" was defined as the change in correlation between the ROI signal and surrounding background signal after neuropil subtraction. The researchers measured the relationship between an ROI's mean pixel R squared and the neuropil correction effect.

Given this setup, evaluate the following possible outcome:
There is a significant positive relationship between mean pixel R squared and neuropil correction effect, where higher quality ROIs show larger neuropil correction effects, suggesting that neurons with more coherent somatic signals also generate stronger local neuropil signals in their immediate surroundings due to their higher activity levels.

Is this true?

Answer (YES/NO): NO